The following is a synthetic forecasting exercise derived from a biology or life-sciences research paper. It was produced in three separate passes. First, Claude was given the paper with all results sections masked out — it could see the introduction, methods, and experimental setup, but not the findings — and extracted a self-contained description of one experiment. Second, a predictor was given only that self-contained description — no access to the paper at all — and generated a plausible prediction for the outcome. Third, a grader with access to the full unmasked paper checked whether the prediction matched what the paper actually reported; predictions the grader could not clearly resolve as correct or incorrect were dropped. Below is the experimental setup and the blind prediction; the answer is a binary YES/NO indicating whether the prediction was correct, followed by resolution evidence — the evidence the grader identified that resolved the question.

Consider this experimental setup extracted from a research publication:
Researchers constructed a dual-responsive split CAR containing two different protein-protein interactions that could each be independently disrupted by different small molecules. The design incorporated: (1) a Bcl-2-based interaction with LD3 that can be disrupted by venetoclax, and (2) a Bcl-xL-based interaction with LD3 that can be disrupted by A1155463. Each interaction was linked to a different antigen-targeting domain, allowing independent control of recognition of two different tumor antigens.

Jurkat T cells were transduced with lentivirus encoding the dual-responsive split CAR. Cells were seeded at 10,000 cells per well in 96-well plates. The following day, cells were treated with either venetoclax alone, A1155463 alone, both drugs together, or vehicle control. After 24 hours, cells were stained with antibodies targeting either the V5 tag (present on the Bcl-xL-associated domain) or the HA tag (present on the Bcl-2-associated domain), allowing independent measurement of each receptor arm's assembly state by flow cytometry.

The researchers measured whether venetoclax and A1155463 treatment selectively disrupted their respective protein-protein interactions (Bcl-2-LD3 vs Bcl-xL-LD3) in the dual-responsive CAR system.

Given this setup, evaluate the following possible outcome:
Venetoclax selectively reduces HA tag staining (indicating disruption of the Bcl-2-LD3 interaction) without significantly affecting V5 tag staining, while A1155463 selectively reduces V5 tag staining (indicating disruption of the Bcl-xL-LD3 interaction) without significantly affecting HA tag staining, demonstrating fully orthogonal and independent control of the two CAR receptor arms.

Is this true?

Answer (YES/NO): NO